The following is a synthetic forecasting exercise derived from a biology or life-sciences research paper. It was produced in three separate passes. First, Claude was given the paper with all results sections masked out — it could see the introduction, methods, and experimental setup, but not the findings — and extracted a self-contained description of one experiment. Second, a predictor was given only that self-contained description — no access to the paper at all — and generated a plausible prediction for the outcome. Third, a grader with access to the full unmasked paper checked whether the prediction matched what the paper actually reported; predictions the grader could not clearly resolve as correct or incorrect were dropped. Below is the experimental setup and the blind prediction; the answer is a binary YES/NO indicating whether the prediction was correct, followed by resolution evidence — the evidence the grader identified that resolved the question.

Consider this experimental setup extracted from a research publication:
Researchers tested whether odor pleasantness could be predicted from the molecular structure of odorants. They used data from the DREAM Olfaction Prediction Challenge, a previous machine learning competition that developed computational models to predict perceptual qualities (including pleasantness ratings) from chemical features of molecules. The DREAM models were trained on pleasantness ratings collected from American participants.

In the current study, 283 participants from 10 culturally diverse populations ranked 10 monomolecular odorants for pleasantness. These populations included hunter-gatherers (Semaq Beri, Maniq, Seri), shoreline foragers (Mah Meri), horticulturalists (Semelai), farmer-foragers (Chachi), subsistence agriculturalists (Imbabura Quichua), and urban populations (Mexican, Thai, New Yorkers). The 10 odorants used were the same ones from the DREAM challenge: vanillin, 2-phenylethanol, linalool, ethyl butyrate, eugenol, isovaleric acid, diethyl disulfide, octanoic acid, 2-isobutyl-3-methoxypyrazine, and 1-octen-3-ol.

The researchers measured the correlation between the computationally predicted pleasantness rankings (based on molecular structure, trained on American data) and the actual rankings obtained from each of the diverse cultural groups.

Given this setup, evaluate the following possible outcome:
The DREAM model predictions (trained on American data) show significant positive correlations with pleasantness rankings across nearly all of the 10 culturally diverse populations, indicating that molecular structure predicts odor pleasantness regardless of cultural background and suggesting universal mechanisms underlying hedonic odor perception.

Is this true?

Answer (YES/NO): YES